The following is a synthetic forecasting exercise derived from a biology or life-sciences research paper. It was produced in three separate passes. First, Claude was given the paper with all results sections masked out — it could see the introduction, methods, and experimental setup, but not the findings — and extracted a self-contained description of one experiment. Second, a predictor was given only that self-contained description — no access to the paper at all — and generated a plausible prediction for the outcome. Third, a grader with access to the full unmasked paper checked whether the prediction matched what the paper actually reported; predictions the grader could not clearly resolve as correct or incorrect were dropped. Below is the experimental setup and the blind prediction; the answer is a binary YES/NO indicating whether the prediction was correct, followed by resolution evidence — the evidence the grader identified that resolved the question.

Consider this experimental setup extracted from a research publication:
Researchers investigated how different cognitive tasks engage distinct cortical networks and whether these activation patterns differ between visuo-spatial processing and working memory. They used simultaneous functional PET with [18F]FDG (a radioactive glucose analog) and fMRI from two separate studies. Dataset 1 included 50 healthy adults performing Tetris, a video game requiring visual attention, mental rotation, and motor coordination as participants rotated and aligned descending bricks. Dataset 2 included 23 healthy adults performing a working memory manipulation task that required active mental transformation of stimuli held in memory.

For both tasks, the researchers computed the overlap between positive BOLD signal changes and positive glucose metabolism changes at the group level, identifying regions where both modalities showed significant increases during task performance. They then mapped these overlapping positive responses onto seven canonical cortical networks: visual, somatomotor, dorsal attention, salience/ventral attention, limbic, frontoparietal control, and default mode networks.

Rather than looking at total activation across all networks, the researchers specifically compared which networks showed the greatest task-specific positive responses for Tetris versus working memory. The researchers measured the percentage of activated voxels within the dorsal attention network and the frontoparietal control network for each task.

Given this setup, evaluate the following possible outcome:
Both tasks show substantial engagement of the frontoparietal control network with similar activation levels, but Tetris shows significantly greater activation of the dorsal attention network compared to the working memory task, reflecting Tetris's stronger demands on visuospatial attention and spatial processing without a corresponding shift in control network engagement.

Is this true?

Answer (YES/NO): NO